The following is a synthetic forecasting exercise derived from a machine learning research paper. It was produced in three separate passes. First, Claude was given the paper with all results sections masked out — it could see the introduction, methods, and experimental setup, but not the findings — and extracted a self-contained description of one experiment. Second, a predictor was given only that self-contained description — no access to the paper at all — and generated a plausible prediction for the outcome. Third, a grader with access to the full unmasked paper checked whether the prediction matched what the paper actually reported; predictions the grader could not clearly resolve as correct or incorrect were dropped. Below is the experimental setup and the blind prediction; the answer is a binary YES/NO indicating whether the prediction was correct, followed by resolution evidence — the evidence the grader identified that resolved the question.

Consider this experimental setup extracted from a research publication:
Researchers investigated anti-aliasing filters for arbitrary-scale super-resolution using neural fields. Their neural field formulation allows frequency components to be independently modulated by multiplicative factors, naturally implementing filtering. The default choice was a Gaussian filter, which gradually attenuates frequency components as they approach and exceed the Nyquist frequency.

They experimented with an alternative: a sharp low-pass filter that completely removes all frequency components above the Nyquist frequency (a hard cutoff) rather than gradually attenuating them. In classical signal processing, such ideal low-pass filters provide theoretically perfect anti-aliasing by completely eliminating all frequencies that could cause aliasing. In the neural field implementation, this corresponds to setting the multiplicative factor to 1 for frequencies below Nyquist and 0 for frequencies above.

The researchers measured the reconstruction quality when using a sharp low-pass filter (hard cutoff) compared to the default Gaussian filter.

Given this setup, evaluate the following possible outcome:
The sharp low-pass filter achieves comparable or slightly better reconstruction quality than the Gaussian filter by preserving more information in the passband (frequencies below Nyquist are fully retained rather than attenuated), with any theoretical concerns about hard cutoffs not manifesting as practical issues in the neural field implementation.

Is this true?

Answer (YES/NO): NO